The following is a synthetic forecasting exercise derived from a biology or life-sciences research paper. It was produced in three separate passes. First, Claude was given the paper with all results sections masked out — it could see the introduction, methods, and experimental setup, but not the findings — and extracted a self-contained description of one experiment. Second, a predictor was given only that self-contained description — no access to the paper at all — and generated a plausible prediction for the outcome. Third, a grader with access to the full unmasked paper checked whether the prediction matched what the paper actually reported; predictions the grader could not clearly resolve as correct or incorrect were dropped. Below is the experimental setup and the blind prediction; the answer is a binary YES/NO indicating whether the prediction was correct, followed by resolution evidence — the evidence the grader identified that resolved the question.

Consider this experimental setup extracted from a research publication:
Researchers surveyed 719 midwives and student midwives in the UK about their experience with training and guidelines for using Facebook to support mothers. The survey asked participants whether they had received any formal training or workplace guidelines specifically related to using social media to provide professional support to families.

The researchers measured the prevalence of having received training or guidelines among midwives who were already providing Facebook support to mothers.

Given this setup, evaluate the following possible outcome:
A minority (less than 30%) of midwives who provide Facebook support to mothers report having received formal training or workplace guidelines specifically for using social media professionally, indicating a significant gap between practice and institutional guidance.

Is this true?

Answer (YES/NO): YES